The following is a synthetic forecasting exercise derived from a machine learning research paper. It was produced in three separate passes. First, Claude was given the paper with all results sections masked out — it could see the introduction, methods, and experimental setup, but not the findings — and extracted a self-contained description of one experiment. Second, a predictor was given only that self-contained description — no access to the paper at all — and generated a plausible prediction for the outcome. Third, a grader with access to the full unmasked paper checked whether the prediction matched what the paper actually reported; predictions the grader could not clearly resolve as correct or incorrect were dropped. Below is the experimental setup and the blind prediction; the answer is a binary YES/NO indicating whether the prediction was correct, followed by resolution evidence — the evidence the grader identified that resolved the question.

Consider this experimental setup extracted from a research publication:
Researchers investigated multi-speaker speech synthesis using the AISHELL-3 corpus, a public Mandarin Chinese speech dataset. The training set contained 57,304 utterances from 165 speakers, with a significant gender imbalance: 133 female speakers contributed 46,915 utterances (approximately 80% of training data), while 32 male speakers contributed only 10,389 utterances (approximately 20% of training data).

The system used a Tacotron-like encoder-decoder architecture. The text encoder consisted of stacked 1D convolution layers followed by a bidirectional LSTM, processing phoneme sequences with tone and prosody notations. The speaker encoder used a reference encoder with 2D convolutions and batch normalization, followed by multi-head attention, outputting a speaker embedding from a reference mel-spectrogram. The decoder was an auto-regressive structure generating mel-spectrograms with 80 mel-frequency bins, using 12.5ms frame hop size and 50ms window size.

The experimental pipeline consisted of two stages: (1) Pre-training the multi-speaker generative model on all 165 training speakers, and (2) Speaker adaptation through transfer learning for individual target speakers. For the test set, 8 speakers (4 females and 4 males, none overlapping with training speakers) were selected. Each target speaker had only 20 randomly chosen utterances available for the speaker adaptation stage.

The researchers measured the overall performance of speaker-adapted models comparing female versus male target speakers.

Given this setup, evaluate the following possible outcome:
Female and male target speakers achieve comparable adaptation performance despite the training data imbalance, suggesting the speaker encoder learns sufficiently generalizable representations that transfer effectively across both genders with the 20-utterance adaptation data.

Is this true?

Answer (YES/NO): NO